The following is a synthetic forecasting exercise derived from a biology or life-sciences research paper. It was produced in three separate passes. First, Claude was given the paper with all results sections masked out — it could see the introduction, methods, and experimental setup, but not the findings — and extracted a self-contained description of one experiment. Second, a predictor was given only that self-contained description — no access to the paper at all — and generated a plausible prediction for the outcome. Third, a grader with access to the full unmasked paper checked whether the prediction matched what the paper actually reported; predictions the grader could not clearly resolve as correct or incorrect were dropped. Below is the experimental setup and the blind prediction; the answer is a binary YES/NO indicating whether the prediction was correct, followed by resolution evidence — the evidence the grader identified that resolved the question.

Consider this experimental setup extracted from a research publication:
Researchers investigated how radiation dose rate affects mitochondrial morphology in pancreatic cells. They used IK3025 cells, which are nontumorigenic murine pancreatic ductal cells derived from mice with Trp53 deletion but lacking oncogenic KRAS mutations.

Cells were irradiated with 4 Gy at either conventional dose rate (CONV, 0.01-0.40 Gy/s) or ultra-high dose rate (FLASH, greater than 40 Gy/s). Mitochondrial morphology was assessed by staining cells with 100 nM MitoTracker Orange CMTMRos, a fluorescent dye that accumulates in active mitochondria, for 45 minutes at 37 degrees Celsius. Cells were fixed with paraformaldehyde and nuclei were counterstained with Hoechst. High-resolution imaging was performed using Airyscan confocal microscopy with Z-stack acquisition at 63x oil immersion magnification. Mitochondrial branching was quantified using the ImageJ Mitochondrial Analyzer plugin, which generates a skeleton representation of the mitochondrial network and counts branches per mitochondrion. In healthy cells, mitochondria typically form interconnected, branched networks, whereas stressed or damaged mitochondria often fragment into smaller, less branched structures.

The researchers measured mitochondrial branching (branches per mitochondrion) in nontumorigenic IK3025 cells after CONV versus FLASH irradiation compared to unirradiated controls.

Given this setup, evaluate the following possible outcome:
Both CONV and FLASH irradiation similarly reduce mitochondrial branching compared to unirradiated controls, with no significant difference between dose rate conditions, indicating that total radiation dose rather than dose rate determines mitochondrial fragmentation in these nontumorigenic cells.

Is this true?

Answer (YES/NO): NO